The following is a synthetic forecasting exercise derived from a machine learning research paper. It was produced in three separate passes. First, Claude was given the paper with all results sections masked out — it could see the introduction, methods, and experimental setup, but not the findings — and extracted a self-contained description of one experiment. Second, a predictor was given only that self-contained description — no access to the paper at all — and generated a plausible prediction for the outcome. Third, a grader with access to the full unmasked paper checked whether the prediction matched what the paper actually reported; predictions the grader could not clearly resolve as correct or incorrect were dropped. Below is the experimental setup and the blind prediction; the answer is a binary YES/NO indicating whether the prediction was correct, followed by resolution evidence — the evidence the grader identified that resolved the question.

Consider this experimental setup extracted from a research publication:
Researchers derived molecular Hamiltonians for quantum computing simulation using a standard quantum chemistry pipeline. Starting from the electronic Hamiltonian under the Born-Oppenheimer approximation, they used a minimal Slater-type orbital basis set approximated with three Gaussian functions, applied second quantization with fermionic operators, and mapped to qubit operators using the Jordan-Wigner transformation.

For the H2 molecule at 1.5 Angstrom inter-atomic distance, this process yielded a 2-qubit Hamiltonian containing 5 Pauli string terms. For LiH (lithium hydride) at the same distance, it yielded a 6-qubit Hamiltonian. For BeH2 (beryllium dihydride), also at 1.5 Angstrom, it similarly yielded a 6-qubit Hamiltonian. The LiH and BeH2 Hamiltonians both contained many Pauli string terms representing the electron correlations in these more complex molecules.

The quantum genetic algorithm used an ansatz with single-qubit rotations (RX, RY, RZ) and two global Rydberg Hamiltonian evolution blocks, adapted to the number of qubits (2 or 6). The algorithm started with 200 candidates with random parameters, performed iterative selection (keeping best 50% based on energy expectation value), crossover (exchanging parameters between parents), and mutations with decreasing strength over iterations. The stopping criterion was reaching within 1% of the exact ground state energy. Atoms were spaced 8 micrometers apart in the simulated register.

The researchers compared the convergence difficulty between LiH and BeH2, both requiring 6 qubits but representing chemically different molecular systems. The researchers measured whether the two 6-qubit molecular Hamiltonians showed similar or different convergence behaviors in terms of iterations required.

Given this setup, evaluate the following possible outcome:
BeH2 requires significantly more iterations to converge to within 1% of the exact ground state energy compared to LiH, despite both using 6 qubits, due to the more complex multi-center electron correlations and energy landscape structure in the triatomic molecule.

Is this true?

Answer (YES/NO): NO